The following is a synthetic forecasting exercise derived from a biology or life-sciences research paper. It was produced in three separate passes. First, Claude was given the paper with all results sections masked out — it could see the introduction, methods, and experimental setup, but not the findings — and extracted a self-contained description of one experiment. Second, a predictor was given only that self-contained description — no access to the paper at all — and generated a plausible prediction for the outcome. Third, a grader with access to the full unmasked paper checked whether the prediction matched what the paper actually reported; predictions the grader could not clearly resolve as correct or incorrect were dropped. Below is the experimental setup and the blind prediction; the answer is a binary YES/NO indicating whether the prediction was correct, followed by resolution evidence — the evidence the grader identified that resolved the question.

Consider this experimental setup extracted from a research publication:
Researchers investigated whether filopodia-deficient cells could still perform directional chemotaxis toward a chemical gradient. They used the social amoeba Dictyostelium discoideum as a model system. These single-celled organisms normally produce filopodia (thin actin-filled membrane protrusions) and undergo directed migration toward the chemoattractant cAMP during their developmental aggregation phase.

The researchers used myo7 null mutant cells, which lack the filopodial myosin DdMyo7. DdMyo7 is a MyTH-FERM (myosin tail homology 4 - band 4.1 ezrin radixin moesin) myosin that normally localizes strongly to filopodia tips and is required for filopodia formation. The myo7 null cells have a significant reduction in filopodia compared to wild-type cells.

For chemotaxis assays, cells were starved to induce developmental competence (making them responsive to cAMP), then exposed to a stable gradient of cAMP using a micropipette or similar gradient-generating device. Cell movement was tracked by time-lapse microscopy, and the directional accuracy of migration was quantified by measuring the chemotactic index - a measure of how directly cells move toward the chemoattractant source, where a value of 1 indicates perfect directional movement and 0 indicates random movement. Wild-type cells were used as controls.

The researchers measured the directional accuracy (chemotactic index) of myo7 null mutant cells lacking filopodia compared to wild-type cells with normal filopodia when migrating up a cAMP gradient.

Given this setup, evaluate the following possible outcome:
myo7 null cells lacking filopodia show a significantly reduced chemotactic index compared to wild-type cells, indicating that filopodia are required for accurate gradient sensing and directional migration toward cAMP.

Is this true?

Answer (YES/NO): NO